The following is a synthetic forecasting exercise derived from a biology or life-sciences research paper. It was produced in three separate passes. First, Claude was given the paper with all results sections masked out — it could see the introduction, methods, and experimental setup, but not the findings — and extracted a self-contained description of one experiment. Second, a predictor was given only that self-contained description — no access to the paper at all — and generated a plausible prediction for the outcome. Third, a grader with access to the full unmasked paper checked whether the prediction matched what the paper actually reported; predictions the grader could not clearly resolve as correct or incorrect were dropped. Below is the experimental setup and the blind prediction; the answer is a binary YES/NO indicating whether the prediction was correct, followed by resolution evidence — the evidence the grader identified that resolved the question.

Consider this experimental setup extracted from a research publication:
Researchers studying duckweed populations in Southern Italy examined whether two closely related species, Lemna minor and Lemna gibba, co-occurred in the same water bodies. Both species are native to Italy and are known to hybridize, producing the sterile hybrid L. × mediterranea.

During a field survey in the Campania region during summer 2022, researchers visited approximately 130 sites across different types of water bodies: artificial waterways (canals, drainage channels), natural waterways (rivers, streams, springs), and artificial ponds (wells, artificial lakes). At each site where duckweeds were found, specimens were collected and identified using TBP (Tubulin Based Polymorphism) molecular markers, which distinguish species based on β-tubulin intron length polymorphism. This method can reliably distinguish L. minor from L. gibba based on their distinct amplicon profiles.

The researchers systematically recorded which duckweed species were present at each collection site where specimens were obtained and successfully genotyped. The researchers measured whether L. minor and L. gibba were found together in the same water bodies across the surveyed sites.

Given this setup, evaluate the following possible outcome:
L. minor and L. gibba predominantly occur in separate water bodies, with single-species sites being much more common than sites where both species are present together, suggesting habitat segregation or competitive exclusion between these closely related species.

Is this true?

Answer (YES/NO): YES